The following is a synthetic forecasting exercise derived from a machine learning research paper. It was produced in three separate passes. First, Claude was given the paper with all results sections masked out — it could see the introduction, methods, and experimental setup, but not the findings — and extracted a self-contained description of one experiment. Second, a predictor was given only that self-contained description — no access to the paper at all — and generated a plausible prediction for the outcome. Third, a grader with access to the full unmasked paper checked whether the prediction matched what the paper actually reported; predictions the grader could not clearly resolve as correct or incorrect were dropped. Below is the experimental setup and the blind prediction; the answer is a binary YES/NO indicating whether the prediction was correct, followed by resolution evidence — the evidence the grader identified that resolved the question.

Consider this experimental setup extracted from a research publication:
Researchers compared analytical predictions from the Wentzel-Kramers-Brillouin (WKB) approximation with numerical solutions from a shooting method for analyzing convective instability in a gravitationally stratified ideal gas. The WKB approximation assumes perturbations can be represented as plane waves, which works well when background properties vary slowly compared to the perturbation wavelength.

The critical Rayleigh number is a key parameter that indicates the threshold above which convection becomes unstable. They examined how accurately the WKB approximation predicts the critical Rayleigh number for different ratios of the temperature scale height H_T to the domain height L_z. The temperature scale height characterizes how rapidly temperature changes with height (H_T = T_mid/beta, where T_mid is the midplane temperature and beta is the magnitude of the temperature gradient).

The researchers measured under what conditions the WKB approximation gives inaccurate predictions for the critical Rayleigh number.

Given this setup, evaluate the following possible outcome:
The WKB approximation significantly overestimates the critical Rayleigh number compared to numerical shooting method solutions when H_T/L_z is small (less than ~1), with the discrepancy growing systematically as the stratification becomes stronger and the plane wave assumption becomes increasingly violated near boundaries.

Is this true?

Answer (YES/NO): NO